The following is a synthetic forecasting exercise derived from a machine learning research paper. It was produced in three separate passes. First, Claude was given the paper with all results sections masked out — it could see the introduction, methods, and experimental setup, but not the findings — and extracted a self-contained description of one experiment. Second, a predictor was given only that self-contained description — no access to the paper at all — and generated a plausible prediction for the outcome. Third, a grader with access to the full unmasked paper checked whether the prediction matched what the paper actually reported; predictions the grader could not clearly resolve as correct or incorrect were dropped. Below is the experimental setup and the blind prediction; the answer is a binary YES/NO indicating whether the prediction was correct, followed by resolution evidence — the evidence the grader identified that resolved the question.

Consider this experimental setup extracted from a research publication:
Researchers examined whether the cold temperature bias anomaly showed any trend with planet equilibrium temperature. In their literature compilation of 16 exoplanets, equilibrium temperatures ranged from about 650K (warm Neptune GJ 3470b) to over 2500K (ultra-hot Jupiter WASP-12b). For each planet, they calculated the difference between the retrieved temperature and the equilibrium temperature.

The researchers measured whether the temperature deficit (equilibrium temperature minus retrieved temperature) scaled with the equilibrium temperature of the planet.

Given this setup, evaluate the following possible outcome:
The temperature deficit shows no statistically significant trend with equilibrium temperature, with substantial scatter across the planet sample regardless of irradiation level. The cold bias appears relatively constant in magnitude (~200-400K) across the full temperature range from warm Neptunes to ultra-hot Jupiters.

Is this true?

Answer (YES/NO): NO